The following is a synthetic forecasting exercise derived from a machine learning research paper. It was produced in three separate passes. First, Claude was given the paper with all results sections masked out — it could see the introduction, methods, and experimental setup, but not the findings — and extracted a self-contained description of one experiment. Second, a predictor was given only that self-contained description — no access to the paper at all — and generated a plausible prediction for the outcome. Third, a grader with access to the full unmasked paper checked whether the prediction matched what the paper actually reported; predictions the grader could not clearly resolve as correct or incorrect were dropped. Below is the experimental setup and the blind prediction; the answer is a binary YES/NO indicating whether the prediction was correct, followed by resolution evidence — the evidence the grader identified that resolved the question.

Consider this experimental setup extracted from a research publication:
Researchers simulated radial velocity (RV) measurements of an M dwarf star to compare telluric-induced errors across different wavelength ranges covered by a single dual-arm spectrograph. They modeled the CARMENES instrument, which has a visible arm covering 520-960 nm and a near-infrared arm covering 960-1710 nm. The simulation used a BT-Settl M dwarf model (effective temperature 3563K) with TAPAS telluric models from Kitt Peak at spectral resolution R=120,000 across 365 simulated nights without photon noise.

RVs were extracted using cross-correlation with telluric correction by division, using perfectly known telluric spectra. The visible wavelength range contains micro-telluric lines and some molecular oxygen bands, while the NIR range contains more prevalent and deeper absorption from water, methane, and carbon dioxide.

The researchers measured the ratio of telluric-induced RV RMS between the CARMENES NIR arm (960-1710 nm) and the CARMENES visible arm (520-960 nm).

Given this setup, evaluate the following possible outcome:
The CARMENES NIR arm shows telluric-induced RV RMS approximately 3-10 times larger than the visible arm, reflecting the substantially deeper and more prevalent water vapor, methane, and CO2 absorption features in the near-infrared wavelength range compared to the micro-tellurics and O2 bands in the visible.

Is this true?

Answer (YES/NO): YES